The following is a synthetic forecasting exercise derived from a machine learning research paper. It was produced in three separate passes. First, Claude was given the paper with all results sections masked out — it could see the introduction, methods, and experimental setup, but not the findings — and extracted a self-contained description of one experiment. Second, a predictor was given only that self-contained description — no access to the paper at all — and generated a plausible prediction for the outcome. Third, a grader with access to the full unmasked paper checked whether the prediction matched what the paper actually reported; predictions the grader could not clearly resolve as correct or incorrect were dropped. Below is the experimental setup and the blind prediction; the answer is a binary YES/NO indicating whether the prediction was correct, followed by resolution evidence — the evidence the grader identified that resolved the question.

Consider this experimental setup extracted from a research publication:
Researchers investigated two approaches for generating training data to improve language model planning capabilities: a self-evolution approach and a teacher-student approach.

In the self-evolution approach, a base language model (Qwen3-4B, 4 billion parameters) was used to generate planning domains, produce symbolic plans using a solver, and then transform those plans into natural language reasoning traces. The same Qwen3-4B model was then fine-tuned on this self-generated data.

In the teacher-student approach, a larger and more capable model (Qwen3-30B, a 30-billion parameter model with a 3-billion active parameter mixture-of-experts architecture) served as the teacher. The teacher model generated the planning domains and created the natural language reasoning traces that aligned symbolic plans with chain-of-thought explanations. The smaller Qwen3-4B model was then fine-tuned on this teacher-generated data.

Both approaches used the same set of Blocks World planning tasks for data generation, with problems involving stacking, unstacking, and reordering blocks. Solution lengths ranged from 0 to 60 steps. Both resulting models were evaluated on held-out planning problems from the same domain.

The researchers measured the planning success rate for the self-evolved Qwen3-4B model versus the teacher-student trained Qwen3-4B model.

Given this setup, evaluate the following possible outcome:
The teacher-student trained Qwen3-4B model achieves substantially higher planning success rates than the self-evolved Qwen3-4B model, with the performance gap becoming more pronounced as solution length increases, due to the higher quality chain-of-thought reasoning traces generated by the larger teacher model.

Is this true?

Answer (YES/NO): NO